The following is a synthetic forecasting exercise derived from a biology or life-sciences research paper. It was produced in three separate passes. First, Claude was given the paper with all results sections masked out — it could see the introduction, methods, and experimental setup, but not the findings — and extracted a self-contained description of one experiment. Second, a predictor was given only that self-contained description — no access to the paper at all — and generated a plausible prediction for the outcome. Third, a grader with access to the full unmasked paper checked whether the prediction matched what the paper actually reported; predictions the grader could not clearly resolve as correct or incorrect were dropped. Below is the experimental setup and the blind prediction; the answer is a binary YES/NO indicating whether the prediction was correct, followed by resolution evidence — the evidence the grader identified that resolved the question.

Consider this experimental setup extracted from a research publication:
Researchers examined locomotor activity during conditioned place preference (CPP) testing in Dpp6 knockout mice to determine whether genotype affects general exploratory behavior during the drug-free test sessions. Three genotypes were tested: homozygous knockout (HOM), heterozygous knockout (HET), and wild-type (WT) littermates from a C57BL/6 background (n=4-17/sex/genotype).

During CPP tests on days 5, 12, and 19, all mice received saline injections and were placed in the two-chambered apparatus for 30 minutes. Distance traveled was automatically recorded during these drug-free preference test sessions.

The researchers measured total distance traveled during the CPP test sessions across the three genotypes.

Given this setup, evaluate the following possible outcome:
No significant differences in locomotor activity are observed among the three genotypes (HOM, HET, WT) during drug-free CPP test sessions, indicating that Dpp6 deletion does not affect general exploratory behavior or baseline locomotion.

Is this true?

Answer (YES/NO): NO